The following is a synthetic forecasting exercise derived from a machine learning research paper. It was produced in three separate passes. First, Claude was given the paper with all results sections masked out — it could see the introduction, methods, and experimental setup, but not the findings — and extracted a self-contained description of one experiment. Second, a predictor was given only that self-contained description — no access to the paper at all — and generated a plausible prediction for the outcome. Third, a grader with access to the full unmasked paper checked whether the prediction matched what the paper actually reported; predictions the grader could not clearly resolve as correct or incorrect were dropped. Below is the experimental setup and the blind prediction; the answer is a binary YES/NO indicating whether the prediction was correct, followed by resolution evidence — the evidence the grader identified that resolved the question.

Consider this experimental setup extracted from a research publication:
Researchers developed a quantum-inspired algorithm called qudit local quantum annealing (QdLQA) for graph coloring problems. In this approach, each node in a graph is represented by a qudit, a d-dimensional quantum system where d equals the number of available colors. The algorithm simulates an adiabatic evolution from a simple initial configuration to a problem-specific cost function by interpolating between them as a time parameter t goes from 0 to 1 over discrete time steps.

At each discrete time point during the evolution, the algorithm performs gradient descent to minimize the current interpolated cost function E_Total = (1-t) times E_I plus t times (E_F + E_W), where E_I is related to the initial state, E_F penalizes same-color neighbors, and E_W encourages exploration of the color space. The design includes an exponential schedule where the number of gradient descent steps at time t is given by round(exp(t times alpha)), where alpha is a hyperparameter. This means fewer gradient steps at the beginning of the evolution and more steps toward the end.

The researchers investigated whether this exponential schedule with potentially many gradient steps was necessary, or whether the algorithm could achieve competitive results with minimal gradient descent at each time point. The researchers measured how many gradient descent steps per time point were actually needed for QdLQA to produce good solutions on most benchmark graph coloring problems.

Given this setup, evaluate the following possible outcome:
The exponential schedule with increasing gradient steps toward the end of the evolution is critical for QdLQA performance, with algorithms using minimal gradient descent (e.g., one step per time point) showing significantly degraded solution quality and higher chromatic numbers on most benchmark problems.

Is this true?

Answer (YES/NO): NO